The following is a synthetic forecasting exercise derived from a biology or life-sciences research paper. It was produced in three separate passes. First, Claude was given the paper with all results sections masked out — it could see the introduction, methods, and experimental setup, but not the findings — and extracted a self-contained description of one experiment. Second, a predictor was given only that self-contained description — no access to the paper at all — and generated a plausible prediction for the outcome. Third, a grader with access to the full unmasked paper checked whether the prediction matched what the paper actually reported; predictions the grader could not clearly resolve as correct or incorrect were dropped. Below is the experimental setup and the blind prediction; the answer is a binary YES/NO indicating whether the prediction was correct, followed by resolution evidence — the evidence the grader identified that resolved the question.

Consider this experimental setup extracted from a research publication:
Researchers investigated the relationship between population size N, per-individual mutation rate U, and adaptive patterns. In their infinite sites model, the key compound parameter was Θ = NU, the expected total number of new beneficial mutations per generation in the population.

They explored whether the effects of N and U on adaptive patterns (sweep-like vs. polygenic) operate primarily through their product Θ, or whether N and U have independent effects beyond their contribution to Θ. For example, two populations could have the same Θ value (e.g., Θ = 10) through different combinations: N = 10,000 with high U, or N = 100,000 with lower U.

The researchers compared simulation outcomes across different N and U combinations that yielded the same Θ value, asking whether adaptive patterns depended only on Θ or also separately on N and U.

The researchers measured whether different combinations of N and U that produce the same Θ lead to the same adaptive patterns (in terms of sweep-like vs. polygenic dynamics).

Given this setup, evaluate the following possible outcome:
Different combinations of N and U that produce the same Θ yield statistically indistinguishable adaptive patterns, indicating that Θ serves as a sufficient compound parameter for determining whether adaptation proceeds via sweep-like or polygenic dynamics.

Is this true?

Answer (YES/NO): YES